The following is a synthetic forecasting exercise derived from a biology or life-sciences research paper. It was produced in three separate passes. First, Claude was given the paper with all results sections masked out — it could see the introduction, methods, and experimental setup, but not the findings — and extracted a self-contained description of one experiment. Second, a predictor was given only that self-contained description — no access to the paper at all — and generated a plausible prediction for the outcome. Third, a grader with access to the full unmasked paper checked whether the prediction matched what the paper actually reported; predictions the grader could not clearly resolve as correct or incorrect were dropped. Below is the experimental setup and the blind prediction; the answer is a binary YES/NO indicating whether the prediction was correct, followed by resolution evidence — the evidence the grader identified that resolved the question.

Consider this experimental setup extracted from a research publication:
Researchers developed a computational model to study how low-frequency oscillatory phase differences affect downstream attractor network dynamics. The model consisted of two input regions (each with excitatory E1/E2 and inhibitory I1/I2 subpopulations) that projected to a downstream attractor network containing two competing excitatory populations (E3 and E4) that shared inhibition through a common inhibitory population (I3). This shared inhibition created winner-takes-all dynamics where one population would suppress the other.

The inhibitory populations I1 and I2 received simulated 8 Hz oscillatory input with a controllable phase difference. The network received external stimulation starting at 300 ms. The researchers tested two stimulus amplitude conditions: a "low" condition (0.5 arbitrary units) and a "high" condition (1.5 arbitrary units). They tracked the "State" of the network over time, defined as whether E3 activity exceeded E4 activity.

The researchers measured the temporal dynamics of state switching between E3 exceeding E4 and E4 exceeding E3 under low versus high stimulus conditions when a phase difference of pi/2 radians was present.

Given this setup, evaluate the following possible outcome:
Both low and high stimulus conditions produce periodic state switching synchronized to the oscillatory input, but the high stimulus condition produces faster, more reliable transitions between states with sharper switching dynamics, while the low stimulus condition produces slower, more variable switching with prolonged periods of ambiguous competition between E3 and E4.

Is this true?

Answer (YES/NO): NO